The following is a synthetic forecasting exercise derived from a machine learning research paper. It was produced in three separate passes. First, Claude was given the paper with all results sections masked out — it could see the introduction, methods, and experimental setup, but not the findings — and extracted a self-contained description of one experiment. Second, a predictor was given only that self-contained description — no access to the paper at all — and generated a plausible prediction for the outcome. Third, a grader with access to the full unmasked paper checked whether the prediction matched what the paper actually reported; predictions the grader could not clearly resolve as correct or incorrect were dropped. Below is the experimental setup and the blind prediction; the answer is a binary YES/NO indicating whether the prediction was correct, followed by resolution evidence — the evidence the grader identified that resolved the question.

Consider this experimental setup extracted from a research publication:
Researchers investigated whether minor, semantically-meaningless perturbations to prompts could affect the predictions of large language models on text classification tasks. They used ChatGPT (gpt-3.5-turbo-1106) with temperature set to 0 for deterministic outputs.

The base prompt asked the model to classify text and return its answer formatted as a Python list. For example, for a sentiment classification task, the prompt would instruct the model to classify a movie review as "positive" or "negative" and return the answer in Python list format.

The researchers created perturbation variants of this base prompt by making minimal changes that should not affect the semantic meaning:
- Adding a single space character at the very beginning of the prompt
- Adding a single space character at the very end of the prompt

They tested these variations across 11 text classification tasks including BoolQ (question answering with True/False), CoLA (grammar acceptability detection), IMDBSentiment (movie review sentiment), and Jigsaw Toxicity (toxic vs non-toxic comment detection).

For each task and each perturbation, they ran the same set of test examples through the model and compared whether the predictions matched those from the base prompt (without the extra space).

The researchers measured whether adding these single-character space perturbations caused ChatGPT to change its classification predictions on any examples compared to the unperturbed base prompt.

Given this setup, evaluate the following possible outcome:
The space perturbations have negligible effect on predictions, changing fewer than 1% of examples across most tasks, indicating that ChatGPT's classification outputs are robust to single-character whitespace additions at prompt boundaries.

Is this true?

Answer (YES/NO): NO